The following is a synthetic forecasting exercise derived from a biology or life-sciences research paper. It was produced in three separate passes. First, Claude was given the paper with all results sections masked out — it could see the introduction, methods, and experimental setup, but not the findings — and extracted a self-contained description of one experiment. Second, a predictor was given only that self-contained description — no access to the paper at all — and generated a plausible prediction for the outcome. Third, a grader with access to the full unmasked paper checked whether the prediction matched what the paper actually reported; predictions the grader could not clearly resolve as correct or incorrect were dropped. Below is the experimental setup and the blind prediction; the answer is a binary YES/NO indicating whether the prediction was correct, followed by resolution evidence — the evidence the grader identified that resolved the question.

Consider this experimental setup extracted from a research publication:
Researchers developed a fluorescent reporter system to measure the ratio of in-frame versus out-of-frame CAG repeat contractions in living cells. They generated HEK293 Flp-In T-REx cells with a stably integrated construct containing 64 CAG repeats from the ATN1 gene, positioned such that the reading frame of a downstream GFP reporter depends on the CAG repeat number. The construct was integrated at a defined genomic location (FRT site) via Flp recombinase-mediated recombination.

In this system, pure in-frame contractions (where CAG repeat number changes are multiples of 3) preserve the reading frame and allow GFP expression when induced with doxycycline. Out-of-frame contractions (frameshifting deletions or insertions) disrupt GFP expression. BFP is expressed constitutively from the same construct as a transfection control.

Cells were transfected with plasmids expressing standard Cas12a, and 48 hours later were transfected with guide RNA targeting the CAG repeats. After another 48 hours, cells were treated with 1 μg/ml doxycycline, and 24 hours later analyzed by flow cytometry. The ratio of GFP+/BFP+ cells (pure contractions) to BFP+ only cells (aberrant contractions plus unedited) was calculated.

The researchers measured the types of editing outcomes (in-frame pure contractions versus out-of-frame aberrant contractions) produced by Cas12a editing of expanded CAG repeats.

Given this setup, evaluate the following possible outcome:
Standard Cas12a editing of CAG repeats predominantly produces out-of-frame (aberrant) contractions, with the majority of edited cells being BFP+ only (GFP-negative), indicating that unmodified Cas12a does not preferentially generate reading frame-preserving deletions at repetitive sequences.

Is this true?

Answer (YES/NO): NO